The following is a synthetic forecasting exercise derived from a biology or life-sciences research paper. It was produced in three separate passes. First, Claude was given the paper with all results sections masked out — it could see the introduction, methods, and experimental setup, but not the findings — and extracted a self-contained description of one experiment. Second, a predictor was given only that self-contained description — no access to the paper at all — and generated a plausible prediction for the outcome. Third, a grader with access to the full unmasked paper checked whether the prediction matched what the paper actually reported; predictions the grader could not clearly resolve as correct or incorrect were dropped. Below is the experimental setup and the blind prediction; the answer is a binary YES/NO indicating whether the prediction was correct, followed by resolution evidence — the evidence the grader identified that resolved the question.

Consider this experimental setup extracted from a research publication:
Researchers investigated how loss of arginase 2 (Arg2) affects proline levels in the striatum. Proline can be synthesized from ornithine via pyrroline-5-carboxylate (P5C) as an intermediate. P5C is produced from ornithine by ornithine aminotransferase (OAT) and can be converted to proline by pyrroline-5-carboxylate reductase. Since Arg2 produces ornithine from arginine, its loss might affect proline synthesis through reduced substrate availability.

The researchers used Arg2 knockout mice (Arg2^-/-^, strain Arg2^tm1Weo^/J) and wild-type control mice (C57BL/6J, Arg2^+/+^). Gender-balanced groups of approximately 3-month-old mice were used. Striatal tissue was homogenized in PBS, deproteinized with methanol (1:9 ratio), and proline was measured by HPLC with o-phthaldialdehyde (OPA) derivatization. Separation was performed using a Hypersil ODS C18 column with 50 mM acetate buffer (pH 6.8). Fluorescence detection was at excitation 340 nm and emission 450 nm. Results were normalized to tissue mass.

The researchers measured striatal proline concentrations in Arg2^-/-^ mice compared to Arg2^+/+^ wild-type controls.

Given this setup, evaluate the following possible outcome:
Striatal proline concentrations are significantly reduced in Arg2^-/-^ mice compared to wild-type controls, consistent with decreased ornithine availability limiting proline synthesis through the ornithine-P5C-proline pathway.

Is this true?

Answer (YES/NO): NO